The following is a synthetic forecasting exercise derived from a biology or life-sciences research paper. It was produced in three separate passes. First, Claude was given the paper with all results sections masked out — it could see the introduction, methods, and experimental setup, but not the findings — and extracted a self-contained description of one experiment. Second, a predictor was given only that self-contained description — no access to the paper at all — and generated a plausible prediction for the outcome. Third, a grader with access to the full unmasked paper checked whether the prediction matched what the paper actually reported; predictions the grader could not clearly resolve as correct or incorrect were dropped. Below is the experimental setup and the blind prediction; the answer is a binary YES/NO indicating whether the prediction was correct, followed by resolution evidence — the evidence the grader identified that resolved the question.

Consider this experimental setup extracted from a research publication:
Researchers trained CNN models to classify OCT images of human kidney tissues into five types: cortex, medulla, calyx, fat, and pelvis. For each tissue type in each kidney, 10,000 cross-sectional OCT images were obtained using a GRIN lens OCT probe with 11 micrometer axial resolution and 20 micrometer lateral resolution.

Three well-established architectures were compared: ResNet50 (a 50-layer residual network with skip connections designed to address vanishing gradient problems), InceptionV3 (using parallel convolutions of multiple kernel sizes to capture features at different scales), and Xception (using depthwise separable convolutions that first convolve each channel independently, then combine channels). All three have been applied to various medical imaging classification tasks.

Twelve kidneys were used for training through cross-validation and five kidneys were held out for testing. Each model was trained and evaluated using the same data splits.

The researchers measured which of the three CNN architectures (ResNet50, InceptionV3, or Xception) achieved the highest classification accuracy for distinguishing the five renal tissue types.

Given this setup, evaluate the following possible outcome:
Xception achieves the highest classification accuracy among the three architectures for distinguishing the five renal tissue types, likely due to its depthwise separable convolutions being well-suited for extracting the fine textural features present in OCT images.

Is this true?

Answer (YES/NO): NO